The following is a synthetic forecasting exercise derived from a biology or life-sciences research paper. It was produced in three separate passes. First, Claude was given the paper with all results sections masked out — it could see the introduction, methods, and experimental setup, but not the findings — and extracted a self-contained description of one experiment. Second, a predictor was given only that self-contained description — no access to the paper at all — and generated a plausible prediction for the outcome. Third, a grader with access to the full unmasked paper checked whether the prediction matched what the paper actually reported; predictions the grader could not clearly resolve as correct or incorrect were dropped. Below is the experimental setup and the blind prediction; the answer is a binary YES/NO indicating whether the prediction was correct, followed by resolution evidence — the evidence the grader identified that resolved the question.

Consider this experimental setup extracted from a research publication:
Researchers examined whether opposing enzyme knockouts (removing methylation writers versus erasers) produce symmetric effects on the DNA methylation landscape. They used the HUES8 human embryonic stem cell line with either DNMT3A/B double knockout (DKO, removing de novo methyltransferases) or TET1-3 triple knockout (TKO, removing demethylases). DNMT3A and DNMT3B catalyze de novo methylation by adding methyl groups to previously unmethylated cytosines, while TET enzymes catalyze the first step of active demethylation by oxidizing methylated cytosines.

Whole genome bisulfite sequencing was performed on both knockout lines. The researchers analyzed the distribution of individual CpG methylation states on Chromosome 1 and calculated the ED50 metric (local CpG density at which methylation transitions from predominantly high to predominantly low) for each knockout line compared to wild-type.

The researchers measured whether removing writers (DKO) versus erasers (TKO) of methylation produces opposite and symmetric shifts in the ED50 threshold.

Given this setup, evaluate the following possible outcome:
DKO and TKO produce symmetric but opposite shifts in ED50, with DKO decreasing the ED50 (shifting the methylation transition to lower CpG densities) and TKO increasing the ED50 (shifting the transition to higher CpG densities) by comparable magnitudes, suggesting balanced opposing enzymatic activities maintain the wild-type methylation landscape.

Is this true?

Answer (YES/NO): YES